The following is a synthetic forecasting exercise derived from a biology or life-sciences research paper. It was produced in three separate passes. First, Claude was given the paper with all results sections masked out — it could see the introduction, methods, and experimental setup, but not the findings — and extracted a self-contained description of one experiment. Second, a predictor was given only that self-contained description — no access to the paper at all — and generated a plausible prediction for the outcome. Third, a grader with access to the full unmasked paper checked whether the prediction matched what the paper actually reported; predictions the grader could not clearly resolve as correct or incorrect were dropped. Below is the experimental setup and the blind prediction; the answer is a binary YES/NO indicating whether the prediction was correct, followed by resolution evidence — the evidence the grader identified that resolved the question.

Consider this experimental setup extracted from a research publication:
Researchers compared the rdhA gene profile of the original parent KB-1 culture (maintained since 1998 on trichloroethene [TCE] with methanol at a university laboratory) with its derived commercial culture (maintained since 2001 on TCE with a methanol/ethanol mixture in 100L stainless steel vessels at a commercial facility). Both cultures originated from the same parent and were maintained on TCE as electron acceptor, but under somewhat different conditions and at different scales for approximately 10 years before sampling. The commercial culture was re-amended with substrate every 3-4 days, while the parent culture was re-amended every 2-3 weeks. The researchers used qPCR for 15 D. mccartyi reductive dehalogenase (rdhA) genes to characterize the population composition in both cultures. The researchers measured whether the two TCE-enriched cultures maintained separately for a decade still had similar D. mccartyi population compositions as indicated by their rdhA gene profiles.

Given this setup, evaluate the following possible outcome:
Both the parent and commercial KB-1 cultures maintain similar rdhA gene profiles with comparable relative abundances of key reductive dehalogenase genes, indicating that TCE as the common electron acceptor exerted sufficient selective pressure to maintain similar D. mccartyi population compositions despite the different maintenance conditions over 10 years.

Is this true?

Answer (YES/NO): NO